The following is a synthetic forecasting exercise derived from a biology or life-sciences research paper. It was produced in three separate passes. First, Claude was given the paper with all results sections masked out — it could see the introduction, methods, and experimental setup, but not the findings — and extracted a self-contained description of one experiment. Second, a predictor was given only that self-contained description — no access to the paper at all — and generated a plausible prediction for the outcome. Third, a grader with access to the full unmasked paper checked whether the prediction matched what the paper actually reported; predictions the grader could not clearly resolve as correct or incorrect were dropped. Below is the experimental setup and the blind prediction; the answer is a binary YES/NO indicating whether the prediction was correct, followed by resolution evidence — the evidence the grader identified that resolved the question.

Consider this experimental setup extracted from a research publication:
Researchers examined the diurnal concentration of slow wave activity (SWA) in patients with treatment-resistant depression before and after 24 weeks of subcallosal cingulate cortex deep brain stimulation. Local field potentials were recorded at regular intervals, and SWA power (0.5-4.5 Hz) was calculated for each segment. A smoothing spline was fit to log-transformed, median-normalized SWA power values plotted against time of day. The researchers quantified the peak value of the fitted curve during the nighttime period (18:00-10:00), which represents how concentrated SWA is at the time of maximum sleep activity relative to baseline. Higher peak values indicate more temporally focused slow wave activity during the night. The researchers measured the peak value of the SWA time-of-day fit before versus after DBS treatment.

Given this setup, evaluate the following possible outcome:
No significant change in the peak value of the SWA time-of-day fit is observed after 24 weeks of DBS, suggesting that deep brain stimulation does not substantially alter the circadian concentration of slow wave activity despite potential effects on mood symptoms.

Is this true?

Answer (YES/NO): NO